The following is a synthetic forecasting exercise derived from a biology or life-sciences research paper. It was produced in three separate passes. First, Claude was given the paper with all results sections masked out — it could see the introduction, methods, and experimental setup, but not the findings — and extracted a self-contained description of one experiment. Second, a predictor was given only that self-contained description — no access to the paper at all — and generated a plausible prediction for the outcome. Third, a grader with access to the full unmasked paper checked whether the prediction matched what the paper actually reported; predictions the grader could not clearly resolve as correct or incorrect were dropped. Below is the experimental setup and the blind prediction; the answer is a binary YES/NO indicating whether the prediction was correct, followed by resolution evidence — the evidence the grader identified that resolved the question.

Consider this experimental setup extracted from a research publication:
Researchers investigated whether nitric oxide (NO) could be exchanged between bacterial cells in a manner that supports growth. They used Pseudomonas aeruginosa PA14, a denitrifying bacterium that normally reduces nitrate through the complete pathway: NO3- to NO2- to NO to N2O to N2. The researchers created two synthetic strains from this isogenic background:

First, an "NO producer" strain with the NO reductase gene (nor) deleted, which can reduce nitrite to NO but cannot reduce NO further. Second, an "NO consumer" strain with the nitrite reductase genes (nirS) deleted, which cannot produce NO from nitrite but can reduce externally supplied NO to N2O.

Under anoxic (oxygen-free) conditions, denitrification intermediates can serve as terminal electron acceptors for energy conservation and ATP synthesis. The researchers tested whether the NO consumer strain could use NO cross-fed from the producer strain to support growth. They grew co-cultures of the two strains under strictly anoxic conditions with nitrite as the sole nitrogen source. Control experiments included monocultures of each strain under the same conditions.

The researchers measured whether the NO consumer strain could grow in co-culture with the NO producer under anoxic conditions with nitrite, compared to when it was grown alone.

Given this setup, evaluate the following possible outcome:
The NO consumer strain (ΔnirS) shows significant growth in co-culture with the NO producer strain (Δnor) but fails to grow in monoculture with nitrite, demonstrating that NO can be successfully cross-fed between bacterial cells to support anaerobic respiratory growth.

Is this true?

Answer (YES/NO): YES